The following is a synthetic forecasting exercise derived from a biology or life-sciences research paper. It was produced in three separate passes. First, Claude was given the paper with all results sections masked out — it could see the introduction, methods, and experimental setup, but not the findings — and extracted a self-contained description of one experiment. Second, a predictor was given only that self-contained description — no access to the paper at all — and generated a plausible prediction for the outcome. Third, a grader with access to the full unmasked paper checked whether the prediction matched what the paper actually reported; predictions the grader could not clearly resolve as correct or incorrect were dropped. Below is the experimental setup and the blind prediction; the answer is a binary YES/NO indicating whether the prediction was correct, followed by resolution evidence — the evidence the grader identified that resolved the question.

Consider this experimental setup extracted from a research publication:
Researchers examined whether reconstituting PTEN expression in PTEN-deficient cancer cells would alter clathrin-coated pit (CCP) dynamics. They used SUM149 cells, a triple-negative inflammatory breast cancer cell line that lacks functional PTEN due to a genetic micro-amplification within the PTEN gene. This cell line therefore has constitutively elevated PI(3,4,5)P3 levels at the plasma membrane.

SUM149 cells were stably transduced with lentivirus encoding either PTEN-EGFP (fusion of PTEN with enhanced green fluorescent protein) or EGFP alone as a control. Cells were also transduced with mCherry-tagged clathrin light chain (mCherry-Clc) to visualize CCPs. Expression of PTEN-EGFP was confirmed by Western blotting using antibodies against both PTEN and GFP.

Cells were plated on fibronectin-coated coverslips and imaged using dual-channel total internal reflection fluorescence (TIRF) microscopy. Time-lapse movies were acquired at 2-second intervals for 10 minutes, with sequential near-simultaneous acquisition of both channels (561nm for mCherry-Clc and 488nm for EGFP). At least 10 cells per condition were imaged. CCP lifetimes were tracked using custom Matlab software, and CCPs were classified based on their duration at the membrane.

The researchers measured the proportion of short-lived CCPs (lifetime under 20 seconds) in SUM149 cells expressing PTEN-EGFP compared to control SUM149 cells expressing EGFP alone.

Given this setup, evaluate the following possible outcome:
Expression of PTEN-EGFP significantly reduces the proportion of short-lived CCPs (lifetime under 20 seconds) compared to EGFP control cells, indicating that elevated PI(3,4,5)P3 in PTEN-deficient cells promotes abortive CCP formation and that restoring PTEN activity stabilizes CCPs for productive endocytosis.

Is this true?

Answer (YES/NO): YES